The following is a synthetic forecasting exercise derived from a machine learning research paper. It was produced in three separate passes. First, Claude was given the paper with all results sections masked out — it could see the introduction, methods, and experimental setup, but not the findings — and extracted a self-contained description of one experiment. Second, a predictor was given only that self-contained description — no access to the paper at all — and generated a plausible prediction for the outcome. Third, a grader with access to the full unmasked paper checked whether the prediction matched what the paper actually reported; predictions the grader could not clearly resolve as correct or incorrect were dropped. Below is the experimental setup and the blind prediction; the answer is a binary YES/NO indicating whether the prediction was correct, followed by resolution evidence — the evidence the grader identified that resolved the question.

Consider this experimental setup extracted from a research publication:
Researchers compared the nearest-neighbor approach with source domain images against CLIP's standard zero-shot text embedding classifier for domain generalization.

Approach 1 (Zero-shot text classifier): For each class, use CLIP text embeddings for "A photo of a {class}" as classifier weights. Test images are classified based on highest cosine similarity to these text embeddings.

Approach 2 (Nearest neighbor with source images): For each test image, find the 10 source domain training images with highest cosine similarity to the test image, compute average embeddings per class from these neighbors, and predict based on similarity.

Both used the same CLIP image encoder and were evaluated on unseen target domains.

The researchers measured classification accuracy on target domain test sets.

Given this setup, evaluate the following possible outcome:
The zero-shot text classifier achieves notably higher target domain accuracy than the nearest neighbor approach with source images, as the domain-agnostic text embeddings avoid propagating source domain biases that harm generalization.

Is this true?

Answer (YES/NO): YES